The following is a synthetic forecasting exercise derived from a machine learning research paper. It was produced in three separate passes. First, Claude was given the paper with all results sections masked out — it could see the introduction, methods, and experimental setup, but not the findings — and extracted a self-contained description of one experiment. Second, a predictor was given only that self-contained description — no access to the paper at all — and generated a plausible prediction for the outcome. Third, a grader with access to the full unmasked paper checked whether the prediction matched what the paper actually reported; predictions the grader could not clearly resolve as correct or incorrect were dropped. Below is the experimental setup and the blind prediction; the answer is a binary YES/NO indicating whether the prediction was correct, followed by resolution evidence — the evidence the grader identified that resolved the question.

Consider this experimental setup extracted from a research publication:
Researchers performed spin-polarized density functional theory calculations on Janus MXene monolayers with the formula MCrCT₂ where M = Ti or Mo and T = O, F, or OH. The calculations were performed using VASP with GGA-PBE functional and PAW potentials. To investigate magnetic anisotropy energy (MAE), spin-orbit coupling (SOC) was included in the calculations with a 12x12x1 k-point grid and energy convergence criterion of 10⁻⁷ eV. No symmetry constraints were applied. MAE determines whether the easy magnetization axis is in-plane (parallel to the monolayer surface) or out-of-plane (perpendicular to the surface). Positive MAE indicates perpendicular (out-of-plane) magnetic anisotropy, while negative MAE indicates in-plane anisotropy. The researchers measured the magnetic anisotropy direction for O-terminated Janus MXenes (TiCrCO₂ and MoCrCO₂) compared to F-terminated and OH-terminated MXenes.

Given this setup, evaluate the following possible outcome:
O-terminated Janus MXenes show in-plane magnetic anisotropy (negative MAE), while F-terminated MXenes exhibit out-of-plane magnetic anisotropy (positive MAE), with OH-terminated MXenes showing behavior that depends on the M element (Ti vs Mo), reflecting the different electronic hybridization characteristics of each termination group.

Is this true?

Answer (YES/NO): NO